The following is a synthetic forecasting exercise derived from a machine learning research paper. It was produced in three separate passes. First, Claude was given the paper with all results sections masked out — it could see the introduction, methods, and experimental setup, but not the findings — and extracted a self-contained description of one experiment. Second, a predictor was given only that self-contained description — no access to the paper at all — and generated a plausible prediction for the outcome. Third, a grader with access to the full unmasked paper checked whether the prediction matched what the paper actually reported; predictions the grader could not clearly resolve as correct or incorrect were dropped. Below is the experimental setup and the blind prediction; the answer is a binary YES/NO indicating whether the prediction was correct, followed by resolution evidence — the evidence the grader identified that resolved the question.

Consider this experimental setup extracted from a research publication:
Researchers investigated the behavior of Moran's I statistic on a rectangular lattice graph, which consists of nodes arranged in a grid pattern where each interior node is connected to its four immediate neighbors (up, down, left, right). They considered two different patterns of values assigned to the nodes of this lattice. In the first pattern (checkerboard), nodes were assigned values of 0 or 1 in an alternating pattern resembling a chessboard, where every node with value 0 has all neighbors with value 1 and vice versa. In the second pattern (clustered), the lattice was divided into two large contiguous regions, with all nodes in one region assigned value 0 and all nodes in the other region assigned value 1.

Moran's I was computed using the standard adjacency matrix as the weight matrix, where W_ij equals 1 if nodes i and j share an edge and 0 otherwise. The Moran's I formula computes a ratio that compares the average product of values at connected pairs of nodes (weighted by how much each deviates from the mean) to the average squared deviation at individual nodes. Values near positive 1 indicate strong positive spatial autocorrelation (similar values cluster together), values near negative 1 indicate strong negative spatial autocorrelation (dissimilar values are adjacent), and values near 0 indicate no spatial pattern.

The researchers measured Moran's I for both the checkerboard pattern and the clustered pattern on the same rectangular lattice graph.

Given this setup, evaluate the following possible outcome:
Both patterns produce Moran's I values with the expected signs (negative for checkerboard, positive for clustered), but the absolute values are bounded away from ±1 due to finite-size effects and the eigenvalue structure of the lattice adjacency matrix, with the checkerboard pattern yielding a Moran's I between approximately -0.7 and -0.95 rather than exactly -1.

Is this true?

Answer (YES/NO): NO